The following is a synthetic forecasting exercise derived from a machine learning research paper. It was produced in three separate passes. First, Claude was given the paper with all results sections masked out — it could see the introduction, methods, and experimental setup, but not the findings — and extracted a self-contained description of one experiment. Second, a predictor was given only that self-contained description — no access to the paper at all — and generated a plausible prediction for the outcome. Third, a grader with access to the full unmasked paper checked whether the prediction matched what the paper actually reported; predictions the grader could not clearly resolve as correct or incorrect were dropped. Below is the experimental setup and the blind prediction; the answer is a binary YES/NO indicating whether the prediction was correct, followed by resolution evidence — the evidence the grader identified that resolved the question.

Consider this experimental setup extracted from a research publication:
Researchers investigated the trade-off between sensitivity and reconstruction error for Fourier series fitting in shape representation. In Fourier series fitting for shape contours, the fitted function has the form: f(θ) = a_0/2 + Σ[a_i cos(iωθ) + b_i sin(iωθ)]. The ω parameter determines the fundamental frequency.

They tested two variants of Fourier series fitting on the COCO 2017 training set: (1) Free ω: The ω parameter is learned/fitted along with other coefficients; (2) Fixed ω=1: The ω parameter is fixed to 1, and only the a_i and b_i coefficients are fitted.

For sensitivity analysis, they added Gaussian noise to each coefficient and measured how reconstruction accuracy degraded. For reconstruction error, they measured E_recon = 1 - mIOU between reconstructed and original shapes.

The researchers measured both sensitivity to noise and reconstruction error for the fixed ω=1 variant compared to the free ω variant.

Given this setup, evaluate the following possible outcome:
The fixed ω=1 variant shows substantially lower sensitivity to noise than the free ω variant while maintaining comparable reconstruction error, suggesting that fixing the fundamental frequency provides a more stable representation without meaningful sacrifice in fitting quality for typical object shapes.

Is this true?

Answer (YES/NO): NO